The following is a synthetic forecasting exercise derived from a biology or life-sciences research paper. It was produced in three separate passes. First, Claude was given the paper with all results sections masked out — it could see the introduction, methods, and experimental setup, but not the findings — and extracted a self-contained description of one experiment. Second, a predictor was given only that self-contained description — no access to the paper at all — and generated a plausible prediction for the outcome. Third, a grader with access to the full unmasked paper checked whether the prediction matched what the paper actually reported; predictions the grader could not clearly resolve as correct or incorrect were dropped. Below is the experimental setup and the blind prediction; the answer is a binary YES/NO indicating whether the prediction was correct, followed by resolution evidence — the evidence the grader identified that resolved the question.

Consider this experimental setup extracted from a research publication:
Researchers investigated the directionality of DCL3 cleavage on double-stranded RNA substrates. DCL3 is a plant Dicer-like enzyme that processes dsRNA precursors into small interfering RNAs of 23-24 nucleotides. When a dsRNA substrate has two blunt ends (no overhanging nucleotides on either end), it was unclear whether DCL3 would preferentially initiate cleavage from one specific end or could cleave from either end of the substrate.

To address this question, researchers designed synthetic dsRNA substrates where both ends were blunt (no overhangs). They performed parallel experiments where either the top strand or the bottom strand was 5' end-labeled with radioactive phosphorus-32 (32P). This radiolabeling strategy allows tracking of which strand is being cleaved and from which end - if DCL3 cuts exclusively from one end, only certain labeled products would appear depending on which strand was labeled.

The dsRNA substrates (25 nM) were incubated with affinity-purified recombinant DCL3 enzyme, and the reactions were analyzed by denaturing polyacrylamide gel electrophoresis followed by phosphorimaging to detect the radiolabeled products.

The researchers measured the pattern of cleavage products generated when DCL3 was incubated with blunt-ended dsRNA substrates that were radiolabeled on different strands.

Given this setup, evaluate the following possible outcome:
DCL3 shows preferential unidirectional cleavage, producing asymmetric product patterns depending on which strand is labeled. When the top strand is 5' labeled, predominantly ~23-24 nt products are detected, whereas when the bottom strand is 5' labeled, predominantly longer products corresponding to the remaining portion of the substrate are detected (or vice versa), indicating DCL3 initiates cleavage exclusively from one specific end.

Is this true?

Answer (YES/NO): NO